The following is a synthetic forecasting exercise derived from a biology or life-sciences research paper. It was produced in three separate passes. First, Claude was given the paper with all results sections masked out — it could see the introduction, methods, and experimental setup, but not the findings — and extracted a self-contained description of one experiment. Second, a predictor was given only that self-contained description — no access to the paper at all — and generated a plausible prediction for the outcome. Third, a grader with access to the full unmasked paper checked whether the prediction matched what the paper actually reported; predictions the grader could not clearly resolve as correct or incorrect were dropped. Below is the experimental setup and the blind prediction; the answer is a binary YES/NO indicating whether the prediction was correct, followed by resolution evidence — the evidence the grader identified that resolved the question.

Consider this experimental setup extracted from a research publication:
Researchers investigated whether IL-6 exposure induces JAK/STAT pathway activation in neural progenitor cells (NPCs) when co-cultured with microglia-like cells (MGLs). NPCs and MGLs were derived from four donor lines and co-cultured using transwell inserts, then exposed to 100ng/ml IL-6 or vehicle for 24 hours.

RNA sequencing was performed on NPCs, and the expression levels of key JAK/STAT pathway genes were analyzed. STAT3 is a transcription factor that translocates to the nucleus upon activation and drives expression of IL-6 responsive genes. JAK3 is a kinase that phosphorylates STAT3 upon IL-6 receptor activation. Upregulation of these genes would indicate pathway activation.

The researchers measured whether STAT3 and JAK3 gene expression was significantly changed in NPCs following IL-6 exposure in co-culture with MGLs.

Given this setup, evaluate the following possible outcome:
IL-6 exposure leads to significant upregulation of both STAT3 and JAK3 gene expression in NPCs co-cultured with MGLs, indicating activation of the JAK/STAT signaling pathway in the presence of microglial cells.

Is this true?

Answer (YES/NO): NO